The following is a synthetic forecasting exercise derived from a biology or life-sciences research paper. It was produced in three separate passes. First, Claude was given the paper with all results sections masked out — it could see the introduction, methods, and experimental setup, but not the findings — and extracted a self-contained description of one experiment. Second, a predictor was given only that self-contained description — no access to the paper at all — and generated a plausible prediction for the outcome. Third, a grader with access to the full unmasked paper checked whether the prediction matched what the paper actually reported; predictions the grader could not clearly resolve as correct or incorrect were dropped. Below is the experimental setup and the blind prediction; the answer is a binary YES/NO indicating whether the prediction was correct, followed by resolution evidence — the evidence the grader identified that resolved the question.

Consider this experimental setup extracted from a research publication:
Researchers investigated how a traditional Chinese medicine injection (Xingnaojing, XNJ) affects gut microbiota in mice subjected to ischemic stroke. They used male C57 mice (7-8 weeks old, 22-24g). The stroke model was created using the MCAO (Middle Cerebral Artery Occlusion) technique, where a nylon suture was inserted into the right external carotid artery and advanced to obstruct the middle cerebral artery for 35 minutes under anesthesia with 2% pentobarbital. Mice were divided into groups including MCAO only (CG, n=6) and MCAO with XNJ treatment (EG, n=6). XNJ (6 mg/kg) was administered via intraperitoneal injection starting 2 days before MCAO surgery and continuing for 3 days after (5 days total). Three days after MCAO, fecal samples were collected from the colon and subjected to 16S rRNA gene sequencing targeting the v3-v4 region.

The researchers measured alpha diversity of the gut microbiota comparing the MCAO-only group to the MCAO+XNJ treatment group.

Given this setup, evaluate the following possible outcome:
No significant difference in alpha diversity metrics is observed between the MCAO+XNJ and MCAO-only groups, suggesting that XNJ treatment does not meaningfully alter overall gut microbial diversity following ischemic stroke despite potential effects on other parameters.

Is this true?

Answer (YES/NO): YES